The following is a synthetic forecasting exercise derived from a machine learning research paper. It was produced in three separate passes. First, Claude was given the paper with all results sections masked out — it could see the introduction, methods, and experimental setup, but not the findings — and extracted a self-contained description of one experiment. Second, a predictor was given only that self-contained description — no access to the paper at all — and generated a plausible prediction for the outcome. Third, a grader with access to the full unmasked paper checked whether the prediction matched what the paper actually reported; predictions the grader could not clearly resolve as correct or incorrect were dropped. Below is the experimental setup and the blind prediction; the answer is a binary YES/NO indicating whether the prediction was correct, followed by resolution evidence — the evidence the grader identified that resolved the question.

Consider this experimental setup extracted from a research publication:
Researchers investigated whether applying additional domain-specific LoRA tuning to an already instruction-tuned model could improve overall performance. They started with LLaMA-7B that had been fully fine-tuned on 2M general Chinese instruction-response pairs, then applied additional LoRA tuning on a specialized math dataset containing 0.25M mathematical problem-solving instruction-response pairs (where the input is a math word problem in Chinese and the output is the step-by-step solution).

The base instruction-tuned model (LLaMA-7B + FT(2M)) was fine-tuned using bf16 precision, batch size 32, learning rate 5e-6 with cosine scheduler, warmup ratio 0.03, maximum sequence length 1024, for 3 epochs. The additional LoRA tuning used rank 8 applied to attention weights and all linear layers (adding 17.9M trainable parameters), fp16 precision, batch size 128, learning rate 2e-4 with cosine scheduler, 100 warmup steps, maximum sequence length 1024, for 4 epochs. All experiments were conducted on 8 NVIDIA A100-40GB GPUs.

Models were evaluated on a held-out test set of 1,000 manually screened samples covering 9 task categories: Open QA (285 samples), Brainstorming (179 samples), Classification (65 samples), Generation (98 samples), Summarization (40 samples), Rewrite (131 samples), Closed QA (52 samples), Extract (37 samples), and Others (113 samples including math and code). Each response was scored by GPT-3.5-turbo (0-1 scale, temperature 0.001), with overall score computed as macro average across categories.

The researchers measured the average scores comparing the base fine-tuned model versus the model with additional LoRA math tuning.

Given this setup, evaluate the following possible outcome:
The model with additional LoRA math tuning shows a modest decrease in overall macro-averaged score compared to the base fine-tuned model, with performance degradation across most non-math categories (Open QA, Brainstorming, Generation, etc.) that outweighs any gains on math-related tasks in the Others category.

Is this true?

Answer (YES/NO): NO